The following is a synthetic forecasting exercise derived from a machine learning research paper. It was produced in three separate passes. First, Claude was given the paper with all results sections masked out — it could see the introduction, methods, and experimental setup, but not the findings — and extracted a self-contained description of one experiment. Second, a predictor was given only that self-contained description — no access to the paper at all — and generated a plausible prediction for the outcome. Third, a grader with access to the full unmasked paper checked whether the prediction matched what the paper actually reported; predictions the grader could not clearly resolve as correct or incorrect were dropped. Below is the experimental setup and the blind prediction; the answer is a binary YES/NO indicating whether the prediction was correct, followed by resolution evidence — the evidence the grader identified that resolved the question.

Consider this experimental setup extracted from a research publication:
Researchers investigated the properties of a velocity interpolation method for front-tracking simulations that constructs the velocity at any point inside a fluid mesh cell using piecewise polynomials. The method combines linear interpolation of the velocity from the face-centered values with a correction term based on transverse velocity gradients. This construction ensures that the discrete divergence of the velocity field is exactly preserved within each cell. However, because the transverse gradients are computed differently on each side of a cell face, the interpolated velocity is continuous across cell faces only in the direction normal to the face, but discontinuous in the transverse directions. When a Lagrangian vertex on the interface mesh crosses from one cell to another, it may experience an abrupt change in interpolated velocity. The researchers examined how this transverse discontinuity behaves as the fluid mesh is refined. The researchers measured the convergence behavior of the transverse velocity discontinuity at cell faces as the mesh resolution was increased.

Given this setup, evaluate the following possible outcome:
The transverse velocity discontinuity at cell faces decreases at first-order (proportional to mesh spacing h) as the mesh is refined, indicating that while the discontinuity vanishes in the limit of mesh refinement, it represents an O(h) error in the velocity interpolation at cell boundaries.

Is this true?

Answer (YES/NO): NO